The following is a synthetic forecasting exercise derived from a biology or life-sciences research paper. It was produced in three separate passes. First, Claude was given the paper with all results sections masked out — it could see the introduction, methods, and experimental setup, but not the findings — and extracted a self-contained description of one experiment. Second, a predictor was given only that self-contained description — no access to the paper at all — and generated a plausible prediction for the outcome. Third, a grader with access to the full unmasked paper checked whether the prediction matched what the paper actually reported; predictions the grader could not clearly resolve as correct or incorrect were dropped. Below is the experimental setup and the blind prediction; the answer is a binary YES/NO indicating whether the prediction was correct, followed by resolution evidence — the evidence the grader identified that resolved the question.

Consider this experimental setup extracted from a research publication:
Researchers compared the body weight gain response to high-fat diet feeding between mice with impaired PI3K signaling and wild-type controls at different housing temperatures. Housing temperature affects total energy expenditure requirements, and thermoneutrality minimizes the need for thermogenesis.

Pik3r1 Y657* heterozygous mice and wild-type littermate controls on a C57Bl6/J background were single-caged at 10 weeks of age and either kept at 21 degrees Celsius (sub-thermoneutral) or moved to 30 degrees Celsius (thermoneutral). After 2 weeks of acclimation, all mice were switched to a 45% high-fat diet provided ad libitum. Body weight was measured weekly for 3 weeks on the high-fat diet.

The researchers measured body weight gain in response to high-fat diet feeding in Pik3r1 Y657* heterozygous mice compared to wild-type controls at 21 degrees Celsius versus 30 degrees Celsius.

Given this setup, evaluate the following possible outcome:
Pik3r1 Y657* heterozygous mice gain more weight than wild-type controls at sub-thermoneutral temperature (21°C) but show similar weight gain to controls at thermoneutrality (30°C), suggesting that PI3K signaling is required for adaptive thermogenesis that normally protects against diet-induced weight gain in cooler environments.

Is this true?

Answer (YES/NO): NO